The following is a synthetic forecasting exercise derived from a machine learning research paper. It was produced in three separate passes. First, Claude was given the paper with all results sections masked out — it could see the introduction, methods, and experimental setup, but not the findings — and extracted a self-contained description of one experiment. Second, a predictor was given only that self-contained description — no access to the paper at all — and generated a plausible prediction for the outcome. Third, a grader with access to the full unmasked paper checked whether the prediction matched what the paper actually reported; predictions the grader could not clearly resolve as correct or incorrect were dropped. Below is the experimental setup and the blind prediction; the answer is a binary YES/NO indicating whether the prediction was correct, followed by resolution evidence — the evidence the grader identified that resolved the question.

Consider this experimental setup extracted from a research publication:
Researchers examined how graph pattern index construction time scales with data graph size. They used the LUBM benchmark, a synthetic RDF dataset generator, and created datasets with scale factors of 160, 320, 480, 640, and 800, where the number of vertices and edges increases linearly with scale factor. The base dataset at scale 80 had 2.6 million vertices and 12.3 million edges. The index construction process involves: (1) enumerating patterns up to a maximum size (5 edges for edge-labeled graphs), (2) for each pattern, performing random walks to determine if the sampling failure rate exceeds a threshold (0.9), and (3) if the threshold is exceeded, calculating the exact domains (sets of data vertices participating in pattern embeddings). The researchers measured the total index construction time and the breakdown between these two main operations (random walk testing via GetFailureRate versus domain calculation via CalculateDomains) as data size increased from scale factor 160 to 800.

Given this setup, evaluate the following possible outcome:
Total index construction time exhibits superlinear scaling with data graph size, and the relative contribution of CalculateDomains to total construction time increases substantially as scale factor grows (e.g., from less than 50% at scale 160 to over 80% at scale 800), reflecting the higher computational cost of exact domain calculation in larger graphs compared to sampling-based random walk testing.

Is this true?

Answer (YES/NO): NO